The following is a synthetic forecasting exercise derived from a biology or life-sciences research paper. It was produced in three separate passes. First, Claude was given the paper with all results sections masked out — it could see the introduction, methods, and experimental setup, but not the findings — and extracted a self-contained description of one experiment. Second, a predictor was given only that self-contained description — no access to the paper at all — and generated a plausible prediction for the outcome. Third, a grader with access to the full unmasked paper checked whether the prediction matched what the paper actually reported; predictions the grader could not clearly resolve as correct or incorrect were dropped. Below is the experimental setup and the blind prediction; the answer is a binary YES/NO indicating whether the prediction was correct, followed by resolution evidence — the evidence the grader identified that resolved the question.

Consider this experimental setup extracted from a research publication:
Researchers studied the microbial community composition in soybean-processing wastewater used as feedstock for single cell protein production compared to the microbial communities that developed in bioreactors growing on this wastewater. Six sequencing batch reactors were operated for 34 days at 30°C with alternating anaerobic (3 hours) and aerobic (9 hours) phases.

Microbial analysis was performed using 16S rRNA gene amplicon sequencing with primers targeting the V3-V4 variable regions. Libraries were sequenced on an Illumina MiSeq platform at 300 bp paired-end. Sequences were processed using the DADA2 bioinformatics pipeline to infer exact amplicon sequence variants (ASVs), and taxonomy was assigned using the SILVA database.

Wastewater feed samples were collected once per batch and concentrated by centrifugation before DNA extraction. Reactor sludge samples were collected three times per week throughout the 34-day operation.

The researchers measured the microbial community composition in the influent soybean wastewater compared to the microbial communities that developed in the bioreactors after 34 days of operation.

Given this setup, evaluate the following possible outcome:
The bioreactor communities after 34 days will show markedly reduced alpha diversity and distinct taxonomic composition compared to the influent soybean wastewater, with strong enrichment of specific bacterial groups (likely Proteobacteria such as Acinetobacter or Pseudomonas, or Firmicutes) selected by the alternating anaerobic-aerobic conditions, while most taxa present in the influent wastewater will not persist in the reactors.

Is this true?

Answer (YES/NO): NO